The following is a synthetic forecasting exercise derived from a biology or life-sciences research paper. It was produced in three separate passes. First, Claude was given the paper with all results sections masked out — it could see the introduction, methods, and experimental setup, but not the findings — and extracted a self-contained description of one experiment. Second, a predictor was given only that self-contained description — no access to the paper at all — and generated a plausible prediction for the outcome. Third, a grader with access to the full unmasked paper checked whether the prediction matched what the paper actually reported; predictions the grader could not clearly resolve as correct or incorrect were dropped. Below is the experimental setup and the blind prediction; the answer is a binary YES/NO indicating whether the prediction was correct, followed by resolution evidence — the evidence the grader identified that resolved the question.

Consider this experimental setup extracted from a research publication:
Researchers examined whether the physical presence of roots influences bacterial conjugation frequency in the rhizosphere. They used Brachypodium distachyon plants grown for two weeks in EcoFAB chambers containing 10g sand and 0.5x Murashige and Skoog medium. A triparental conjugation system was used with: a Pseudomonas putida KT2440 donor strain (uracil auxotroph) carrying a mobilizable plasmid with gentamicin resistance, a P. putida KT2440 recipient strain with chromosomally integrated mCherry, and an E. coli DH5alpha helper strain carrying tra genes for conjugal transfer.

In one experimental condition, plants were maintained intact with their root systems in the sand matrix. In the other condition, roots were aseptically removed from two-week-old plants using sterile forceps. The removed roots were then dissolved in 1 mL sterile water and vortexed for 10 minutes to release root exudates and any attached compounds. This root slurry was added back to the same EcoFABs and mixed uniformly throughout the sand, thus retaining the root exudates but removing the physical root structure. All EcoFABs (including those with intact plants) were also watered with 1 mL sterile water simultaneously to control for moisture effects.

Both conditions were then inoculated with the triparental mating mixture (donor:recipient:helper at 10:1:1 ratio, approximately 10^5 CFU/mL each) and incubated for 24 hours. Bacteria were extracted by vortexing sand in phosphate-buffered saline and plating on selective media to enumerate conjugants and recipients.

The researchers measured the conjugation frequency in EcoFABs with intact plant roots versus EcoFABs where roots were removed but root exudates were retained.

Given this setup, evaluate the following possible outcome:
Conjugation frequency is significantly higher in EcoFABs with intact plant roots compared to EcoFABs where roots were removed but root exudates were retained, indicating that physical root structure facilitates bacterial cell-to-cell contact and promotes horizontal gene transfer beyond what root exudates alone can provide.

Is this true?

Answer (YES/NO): NO